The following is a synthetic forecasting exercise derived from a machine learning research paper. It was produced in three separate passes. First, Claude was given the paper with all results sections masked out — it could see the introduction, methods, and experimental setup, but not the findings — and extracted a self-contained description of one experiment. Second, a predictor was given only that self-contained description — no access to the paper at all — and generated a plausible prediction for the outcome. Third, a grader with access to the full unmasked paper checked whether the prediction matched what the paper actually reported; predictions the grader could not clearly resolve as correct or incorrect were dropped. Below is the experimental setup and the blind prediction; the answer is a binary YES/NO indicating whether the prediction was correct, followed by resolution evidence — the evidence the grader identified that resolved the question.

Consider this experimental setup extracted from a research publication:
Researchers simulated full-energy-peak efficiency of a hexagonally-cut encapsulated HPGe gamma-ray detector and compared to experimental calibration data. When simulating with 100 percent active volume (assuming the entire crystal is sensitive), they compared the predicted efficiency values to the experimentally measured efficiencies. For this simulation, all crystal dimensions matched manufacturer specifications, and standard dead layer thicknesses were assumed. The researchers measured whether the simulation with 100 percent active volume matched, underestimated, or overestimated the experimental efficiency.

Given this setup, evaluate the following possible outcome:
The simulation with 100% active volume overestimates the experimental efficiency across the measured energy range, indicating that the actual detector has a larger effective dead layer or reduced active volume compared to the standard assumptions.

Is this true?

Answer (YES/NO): YES